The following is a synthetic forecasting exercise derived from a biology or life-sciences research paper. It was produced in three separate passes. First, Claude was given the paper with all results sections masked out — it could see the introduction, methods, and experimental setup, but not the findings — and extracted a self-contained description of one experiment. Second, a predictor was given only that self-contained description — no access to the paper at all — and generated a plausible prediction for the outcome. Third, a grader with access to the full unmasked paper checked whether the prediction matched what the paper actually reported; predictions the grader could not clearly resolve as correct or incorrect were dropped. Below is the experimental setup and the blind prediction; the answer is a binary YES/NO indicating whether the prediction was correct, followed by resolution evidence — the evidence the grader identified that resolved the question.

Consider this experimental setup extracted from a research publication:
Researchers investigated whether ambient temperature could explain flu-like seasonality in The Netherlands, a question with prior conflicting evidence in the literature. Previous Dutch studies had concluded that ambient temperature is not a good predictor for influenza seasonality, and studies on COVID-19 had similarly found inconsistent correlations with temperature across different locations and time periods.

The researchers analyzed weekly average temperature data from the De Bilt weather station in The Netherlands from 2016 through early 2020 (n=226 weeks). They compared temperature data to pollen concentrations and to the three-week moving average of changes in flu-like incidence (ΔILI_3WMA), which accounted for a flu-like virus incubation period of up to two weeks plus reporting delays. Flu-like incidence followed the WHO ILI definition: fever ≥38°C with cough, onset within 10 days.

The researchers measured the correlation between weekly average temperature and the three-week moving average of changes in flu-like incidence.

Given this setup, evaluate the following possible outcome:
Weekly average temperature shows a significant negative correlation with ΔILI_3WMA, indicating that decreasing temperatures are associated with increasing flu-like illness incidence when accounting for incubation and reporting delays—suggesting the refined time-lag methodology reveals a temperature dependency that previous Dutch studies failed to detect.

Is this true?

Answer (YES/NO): NO